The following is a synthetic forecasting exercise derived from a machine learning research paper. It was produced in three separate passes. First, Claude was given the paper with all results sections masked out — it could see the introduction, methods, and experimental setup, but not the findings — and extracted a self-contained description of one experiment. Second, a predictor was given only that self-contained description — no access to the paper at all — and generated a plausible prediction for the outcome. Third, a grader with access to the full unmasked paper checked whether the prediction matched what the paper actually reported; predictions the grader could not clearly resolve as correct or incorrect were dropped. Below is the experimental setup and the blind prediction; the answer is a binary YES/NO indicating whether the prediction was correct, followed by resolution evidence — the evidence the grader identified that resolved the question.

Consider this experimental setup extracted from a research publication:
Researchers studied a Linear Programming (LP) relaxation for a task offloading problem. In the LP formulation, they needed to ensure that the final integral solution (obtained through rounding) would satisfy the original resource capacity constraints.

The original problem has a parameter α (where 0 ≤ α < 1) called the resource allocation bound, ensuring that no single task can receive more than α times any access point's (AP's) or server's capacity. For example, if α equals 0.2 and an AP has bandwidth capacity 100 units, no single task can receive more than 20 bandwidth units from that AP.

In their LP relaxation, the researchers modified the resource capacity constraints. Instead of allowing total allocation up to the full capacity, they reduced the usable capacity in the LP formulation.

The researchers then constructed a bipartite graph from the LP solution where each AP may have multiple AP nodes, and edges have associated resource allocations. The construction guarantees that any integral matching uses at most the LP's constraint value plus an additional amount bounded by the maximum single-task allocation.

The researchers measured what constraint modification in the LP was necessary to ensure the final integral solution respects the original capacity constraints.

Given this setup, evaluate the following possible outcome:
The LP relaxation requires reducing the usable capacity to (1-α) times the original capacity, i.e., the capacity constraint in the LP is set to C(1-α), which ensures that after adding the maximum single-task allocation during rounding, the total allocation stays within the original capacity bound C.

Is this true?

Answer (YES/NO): YES